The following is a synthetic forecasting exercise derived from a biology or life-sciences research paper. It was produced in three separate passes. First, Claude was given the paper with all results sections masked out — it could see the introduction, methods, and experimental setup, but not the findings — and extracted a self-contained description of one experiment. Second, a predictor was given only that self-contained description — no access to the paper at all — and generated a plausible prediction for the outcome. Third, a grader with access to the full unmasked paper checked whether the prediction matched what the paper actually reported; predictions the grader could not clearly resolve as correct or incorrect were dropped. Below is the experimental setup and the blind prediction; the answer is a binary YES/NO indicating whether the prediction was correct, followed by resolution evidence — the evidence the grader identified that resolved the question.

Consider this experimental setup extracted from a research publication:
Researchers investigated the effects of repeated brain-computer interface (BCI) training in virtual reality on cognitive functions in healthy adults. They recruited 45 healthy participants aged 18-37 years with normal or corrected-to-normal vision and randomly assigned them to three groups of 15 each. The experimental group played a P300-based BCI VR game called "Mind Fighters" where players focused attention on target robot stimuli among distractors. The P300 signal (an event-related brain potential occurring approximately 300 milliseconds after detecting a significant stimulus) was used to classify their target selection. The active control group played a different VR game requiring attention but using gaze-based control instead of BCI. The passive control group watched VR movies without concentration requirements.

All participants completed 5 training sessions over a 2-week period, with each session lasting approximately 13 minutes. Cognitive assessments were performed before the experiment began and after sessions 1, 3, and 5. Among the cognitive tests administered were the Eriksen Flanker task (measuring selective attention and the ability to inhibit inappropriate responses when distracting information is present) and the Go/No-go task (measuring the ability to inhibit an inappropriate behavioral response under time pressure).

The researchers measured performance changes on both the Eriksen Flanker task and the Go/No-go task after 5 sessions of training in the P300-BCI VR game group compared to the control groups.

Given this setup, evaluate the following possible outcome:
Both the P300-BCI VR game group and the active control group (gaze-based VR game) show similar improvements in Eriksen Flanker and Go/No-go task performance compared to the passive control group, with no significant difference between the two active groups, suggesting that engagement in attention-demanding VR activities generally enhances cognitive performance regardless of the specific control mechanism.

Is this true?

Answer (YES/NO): NO